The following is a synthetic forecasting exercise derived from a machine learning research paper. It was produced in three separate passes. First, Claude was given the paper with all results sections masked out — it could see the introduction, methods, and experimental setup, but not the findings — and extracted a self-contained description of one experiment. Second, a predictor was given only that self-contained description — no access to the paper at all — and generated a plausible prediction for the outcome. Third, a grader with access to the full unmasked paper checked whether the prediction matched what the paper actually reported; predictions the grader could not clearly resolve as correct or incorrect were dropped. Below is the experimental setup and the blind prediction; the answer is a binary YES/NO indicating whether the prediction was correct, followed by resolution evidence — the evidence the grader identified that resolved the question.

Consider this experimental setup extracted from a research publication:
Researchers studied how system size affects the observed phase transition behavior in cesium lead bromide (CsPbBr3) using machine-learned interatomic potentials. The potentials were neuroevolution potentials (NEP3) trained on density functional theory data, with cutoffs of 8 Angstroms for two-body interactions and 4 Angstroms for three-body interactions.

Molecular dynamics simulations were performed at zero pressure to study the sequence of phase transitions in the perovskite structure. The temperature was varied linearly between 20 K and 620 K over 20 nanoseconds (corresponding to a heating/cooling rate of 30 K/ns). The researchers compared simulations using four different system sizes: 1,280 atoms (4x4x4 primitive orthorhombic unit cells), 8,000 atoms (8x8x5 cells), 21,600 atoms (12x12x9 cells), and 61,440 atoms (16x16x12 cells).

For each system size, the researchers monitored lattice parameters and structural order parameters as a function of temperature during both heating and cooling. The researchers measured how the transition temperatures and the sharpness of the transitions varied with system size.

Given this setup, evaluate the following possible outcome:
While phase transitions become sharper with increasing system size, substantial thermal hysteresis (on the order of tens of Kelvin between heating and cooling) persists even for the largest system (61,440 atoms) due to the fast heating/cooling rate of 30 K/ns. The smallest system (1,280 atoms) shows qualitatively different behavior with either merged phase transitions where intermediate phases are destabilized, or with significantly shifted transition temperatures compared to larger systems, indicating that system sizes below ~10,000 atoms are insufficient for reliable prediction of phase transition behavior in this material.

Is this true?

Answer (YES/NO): NO